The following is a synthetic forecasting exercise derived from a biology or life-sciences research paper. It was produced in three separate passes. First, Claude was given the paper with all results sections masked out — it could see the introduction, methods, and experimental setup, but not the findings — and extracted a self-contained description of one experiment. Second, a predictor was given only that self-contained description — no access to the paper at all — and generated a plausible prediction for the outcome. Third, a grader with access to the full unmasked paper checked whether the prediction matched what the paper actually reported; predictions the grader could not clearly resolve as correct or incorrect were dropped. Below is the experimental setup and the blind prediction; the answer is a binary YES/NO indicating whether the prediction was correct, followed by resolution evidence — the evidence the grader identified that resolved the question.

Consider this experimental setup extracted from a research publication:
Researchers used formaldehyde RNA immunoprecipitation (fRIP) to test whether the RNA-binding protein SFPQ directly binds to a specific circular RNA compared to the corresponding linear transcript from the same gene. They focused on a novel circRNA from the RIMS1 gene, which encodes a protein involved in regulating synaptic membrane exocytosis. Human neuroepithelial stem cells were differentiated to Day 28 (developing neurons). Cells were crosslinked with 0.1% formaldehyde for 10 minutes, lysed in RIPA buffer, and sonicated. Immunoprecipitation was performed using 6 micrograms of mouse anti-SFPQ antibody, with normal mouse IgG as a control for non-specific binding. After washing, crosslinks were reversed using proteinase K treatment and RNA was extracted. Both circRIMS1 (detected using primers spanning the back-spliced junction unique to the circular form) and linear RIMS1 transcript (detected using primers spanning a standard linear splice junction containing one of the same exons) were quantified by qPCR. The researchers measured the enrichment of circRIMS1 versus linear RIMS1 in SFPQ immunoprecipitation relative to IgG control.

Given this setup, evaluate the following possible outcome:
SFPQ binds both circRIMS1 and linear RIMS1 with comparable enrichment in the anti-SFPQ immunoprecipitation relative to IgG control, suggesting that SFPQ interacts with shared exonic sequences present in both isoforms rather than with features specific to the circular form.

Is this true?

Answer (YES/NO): NO